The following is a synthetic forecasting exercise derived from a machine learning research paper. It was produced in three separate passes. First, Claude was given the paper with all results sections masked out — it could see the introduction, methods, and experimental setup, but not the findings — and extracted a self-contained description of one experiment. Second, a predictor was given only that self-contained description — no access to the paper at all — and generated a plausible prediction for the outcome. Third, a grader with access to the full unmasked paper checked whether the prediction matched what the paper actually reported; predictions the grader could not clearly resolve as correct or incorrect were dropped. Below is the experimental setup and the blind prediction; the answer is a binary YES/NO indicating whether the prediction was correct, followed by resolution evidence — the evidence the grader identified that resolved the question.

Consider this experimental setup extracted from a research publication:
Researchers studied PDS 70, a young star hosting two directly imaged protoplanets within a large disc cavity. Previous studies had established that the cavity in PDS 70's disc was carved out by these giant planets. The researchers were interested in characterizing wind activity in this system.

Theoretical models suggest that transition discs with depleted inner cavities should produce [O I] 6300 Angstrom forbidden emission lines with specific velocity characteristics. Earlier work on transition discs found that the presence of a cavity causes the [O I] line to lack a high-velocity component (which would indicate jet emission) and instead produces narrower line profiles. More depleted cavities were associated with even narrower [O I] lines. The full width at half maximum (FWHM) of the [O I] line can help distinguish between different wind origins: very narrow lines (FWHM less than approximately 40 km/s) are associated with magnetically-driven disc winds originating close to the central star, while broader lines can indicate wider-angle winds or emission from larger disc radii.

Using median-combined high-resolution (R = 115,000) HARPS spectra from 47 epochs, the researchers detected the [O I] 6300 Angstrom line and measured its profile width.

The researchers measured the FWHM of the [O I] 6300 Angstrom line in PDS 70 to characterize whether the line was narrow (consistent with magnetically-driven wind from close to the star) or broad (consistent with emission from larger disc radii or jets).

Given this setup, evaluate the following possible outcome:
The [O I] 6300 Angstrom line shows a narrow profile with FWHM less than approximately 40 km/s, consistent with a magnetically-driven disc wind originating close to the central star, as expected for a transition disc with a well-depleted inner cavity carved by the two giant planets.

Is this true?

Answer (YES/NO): NO